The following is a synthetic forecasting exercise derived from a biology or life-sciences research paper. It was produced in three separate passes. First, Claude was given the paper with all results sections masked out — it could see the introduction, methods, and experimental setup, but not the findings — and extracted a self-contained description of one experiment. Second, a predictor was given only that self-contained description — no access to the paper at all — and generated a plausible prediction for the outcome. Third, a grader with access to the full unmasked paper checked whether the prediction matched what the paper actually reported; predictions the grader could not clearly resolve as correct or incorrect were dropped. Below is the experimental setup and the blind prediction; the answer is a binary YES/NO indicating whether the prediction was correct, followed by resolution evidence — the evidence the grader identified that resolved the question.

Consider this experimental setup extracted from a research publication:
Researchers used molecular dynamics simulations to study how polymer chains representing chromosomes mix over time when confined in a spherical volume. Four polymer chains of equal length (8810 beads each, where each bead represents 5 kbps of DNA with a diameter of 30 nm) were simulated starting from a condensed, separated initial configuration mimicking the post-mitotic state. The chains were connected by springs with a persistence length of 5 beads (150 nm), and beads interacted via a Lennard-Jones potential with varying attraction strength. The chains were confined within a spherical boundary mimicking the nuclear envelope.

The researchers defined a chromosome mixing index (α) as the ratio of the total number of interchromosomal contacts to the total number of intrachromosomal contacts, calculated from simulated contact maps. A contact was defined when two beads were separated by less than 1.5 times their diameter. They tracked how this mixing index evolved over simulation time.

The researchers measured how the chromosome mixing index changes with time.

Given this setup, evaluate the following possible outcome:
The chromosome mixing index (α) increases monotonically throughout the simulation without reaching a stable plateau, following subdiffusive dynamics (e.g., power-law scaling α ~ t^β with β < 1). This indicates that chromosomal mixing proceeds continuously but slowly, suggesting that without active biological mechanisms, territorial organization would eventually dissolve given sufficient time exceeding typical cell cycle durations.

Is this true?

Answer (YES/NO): YES